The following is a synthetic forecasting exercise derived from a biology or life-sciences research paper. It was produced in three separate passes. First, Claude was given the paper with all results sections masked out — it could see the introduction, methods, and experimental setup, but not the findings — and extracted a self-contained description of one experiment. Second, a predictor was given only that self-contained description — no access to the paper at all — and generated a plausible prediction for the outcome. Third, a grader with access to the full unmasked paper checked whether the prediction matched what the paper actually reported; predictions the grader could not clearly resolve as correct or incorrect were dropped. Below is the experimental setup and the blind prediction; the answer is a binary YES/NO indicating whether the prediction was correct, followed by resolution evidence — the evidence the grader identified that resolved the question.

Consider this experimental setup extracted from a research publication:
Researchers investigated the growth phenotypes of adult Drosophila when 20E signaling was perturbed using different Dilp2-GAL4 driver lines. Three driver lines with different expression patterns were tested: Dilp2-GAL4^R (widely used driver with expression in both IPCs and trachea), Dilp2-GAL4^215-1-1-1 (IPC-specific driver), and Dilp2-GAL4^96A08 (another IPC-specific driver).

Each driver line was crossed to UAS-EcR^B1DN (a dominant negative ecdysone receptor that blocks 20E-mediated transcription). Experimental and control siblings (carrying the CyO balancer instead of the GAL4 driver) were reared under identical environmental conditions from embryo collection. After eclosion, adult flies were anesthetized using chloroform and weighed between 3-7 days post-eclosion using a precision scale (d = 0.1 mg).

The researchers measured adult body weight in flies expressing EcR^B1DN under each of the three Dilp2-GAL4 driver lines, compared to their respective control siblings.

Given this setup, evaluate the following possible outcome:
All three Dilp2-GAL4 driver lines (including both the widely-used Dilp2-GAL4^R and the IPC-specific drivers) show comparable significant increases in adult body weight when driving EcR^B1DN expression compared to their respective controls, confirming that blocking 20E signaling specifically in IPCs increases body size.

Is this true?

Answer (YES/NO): NO